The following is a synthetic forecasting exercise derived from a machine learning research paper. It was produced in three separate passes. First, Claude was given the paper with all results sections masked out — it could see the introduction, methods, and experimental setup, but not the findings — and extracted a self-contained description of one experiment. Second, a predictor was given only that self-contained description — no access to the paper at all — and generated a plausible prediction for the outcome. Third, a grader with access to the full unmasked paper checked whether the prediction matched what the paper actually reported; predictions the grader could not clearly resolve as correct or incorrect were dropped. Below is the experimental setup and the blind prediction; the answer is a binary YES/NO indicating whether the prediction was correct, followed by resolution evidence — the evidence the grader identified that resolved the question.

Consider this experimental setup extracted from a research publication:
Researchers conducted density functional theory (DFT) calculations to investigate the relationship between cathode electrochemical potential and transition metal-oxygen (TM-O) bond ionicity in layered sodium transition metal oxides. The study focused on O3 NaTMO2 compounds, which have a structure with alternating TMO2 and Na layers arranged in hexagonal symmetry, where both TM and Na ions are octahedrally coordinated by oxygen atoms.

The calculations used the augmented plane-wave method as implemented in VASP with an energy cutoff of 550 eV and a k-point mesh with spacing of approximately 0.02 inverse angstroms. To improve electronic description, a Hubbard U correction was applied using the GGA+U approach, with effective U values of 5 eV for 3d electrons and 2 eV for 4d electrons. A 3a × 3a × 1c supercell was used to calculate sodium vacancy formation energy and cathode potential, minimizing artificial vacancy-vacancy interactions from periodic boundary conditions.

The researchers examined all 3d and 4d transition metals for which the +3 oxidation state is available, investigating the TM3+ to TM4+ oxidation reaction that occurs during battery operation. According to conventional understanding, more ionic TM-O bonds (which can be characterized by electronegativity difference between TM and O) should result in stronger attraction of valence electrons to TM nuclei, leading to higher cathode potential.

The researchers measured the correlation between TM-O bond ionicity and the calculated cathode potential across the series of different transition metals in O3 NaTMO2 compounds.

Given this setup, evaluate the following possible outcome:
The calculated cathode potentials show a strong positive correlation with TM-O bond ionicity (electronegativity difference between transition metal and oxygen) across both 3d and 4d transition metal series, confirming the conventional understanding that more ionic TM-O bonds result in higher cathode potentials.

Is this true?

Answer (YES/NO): NO